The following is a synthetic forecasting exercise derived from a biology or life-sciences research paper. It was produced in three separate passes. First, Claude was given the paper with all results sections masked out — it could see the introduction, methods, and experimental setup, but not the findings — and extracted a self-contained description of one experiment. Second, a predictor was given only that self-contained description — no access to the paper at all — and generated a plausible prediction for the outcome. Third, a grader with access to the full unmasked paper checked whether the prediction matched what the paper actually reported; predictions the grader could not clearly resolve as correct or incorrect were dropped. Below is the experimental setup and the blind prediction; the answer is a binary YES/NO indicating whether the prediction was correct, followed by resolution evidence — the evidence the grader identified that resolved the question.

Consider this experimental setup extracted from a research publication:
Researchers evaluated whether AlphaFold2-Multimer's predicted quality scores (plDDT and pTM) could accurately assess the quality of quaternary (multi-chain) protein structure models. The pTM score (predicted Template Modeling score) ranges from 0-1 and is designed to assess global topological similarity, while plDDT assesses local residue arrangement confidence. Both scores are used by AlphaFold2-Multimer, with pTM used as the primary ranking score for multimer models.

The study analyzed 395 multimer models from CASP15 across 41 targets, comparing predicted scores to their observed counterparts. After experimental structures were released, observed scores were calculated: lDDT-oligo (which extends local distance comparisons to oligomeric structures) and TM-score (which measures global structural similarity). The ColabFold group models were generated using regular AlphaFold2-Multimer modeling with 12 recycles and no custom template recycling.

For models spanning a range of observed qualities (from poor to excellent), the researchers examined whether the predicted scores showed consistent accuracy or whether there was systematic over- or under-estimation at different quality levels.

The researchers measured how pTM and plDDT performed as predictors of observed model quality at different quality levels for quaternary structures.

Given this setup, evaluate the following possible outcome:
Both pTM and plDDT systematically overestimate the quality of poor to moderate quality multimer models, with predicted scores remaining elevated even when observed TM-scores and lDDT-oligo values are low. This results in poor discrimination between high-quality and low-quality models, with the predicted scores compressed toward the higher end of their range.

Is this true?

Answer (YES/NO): NO